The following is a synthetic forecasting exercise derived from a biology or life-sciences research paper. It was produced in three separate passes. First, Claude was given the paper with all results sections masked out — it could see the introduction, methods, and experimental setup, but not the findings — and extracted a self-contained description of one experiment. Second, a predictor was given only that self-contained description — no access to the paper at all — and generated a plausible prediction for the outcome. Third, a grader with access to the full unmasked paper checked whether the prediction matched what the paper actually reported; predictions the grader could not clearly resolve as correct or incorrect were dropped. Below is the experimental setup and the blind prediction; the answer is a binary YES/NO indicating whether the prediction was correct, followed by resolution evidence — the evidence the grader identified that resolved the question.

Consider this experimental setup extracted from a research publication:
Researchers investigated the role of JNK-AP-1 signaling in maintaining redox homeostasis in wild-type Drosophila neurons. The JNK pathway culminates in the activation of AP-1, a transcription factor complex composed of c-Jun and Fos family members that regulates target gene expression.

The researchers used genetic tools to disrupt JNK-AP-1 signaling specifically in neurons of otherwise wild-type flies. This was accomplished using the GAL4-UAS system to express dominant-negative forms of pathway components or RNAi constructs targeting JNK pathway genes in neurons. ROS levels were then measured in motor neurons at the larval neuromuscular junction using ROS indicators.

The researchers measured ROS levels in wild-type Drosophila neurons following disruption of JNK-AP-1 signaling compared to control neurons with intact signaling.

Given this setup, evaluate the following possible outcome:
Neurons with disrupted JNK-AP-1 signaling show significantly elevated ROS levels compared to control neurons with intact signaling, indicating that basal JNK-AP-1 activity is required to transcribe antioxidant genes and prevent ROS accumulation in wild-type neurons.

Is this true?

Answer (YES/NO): YES